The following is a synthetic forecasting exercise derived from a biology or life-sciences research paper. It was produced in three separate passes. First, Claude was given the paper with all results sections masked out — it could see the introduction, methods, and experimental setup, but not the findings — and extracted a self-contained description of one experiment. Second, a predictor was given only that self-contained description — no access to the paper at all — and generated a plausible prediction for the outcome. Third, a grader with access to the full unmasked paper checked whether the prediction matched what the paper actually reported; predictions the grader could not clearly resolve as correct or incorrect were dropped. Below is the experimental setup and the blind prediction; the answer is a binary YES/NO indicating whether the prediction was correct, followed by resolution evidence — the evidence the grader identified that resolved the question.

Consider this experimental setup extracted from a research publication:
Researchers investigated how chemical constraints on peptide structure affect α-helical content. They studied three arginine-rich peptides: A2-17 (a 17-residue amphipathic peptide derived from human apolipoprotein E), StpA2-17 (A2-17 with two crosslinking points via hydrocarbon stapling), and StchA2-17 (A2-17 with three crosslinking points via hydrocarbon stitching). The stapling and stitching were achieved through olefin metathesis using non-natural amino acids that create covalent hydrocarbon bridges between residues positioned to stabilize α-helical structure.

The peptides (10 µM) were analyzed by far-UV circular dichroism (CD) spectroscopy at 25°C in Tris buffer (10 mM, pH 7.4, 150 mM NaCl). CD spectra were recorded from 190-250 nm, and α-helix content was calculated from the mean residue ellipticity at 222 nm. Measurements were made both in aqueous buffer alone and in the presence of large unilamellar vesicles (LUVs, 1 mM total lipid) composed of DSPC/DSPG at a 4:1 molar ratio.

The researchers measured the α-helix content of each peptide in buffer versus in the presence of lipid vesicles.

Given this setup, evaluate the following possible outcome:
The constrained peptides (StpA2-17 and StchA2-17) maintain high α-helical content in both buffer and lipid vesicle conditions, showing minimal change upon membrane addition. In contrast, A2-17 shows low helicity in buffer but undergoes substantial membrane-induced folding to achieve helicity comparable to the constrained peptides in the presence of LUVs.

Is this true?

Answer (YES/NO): NO